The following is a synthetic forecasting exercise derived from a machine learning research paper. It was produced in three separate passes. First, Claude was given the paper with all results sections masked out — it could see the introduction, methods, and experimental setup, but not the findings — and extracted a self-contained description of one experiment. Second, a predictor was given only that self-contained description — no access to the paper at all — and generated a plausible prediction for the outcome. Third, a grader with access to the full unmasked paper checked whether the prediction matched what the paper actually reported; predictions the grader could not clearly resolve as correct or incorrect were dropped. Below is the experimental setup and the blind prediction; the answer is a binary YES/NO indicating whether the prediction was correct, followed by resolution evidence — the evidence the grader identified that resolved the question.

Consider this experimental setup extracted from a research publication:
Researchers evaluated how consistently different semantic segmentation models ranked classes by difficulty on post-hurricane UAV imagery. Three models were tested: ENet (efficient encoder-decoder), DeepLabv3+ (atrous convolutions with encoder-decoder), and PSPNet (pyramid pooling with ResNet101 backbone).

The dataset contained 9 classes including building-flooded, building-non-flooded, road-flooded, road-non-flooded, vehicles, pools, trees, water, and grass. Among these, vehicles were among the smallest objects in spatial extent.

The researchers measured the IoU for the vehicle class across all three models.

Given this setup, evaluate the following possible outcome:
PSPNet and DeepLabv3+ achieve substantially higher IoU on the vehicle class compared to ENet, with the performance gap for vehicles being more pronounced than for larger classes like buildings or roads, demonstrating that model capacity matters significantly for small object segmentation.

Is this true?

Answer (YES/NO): NO